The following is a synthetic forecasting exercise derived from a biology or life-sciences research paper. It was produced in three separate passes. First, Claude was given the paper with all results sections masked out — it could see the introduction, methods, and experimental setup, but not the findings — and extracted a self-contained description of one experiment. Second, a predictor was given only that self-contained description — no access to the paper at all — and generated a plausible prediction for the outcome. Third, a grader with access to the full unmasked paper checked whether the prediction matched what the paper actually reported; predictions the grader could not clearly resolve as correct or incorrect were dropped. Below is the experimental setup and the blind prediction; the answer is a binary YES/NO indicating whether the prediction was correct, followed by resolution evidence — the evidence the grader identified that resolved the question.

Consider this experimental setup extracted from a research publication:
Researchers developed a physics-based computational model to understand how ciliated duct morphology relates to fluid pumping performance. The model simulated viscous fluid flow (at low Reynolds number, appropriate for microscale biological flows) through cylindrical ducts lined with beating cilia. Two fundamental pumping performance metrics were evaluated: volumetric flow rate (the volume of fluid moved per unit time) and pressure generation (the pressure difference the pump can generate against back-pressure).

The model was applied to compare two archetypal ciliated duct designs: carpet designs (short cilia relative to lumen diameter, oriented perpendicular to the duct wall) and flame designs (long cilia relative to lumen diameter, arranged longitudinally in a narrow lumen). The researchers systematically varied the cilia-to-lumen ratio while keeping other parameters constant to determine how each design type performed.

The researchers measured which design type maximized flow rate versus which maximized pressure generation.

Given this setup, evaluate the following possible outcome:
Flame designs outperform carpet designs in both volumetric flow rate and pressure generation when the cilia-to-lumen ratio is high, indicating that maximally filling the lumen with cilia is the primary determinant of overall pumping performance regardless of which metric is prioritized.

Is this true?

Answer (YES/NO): NO